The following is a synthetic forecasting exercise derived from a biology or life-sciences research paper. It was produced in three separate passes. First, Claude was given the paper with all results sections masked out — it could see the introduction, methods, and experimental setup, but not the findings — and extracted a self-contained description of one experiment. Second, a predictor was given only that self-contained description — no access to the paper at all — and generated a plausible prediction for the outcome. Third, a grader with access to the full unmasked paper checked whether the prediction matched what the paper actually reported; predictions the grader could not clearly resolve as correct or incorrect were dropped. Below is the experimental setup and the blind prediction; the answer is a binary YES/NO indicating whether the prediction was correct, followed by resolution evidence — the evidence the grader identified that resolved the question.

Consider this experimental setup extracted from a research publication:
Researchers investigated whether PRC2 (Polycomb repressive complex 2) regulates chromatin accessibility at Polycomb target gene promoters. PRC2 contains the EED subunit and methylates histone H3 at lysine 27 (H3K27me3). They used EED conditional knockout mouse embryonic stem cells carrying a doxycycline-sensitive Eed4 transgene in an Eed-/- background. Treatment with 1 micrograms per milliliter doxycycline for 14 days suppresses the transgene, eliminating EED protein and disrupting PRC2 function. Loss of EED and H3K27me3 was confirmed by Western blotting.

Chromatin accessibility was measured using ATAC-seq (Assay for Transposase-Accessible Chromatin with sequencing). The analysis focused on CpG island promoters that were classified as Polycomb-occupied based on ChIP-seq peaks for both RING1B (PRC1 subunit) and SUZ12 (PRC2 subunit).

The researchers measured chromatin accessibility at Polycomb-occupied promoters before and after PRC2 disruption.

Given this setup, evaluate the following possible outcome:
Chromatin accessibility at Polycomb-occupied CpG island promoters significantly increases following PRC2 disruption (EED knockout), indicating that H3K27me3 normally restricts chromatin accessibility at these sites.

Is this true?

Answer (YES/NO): NO